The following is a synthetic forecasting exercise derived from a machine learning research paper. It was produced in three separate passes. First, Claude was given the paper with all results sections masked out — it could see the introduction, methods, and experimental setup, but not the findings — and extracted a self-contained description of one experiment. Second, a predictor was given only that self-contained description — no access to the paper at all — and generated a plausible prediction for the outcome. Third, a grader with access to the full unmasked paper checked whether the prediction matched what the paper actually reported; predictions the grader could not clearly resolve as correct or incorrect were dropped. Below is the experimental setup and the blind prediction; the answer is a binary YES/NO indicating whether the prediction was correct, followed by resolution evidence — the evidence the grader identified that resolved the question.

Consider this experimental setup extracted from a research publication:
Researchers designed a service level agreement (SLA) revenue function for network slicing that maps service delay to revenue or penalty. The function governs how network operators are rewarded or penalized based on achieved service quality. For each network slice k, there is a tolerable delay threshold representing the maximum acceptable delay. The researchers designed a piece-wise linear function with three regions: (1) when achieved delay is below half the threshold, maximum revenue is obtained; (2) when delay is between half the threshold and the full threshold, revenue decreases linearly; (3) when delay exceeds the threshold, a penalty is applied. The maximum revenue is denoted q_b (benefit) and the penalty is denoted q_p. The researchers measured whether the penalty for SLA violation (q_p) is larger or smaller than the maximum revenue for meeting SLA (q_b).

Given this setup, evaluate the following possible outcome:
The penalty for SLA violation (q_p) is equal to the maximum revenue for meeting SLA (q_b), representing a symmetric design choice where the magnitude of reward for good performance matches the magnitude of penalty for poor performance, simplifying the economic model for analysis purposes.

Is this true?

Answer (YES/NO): NO